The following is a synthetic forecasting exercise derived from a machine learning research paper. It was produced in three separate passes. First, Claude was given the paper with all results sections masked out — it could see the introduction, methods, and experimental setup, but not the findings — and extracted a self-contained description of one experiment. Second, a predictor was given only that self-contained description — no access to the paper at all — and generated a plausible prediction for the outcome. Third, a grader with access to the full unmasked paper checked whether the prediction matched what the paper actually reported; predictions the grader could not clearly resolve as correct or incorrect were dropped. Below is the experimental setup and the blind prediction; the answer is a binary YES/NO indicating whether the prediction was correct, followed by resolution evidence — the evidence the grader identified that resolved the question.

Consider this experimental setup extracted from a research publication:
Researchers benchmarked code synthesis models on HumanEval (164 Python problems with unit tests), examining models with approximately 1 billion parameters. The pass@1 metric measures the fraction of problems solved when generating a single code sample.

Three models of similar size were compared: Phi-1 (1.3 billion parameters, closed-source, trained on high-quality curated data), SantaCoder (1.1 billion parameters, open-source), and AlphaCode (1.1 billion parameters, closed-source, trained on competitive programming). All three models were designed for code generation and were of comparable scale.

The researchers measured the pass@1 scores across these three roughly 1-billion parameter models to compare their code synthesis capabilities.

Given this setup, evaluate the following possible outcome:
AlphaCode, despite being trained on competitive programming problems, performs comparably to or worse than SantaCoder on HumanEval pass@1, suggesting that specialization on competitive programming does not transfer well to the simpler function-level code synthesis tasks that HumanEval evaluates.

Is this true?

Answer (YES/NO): YES